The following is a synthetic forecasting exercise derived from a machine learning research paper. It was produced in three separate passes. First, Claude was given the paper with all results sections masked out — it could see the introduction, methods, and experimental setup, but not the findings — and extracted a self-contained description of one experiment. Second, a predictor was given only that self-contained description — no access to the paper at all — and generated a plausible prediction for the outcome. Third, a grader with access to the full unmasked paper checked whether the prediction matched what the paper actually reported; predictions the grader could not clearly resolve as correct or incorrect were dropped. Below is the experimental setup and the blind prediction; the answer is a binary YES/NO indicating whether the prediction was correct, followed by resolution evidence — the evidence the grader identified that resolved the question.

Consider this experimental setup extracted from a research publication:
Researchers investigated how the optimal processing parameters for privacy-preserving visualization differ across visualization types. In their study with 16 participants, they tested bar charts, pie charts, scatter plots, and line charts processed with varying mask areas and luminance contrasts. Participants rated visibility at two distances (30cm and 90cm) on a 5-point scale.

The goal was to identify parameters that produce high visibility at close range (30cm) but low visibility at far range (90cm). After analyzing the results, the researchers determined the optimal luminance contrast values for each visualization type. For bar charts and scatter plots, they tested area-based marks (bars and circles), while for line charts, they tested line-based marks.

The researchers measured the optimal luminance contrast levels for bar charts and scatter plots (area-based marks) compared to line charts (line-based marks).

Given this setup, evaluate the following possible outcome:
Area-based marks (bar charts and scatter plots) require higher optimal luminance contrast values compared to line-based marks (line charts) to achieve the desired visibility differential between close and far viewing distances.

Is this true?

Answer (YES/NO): YES